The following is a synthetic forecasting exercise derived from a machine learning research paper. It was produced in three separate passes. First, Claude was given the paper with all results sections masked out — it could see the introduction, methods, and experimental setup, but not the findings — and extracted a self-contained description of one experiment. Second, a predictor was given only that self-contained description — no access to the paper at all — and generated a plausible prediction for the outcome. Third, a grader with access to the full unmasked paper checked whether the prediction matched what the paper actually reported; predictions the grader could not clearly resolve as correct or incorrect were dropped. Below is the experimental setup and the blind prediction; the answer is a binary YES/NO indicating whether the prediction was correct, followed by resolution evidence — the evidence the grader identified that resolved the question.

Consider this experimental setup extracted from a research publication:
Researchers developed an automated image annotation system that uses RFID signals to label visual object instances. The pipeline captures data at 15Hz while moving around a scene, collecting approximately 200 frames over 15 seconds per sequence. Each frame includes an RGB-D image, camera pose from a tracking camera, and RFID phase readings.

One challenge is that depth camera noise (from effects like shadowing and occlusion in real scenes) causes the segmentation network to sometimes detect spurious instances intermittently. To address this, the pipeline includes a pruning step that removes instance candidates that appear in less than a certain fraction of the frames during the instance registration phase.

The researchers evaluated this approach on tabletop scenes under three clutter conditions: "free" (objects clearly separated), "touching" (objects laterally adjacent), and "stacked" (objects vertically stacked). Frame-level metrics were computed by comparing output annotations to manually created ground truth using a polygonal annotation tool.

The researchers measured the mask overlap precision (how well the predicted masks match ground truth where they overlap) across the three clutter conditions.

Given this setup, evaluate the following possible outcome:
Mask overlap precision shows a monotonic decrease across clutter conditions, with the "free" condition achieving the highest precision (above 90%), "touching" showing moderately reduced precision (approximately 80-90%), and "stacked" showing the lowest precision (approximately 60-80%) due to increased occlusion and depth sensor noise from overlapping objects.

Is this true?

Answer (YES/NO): NO